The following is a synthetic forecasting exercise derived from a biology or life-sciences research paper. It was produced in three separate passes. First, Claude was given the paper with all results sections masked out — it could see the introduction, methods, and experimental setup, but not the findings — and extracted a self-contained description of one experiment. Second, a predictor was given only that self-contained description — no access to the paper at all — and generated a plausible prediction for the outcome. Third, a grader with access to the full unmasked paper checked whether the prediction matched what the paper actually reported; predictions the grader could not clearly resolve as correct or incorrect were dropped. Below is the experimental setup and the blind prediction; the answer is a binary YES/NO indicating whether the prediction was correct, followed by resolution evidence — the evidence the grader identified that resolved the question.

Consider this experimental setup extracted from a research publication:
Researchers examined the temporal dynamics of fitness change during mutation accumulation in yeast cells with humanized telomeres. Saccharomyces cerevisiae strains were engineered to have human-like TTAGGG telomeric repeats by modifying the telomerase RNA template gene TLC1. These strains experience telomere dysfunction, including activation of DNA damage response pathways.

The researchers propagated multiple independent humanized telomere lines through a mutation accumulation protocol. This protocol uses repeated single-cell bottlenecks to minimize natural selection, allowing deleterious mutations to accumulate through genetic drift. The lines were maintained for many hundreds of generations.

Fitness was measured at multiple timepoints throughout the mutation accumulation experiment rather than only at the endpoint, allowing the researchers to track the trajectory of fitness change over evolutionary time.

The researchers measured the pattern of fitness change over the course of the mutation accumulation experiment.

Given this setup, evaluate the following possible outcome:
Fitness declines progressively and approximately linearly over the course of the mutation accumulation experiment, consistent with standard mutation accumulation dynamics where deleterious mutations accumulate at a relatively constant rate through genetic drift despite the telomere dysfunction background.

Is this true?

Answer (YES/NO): NO